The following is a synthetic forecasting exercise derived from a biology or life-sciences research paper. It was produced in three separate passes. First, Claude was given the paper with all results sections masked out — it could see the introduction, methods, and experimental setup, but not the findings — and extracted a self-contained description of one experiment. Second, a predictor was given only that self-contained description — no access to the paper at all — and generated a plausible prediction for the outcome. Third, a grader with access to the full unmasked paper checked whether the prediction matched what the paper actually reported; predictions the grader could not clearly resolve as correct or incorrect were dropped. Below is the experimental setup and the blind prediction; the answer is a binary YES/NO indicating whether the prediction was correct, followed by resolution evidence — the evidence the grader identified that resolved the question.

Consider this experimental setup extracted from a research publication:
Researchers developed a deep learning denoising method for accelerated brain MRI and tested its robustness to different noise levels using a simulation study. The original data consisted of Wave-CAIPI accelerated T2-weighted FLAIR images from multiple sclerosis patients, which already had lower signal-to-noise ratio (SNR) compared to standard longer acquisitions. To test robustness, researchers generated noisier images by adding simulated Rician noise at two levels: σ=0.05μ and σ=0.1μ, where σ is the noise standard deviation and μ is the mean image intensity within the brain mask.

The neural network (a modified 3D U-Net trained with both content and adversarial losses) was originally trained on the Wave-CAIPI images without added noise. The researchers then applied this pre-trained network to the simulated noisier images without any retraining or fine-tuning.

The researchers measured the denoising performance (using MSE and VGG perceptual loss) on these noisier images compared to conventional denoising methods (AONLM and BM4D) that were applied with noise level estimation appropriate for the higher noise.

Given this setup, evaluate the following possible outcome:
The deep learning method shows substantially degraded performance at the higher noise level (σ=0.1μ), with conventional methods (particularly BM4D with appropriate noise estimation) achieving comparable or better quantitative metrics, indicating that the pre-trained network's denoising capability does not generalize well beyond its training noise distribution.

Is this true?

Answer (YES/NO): NO